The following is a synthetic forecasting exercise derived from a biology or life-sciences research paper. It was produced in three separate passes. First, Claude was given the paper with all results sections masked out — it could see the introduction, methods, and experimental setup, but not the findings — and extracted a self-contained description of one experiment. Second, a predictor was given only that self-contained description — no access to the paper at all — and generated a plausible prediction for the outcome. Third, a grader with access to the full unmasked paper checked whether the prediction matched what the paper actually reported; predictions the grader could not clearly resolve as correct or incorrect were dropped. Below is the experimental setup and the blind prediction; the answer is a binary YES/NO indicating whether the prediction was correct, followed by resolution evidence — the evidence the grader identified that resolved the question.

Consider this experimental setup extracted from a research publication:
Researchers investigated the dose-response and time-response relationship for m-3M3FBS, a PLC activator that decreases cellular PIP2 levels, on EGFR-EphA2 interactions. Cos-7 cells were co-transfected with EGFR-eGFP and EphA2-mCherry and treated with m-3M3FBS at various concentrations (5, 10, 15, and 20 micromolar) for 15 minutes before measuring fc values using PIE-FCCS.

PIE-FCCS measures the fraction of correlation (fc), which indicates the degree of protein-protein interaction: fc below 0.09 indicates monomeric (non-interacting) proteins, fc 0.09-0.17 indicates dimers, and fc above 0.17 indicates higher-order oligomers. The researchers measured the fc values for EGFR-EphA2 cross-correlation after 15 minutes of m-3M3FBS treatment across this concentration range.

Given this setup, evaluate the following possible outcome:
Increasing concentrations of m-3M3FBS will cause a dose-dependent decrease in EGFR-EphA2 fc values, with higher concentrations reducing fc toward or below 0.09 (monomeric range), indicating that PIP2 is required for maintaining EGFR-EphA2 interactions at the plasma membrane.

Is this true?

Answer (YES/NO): NO